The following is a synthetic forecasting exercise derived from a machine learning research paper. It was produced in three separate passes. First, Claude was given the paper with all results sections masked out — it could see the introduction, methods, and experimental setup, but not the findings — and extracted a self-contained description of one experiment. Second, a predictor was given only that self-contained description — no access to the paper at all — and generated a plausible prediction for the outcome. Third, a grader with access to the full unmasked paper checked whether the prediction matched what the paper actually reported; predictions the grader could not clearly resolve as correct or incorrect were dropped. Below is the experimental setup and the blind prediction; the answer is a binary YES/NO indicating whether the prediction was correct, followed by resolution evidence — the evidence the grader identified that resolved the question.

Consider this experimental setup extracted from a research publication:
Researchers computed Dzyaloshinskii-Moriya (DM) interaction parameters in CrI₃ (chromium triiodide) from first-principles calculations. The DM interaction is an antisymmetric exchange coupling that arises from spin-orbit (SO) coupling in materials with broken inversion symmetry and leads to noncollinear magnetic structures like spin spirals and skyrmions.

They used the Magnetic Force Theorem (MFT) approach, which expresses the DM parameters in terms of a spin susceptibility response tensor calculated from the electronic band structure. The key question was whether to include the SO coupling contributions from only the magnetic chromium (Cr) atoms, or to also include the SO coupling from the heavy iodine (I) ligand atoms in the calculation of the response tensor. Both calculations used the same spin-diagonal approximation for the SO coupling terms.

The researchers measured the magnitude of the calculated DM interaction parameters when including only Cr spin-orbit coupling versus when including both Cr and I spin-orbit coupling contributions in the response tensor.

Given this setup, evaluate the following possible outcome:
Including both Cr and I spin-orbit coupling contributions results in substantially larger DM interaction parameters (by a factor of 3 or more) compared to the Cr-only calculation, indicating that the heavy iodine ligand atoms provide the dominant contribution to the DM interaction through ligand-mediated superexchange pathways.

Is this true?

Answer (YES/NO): YES